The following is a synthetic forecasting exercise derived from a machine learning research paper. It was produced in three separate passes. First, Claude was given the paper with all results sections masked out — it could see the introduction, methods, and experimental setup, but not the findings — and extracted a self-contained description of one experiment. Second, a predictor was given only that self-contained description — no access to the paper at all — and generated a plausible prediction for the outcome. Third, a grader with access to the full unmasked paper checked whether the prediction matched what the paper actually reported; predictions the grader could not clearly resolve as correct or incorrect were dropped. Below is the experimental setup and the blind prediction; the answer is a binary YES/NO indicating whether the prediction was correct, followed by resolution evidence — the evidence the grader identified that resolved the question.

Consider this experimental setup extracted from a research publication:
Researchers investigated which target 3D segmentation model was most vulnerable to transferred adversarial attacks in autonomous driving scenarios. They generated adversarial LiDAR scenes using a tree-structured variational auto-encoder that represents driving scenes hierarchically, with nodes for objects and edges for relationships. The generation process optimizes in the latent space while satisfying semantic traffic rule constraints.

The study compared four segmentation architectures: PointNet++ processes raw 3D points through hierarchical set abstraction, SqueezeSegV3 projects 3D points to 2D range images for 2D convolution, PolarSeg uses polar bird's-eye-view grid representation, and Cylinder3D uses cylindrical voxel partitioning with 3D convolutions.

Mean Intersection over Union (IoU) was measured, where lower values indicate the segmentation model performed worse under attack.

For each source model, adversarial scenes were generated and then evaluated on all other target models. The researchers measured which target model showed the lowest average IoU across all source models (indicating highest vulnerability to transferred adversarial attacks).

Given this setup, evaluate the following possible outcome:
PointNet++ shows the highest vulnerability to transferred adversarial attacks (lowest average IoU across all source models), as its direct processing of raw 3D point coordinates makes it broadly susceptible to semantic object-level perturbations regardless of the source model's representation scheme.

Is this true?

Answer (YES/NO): YES